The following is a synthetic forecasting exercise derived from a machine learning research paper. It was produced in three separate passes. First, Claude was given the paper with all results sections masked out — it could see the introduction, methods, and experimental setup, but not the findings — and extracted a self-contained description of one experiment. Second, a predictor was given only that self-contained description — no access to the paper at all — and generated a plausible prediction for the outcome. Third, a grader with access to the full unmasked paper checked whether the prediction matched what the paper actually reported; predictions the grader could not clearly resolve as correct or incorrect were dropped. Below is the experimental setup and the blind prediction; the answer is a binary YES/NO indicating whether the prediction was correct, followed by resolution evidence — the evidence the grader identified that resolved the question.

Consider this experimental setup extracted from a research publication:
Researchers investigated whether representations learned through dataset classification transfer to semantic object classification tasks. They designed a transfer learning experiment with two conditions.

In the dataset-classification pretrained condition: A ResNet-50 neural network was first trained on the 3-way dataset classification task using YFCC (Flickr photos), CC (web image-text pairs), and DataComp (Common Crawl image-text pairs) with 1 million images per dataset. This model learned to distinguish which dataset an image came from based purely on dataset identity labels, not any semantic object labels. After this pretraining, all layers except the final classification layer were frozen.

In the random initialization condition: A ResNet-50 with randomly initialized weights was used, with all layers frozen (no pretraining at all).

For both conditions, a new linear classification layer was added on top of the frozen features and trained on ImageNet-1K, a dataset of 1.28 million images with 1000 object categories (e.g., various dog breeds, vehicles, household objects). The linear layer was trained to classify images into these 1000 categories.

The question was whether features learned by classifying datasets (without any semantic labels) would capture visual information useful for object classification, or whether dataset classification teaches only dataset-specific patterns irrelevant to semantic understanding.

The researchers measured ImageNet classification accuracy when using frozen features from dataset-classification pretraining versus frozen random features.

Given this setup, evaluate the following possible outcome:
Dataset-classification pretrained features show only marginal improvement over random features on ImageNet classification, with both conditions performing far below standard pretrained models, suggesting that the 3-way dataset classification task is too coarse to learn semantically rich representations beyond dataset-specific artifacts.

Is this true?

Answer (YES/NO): NO